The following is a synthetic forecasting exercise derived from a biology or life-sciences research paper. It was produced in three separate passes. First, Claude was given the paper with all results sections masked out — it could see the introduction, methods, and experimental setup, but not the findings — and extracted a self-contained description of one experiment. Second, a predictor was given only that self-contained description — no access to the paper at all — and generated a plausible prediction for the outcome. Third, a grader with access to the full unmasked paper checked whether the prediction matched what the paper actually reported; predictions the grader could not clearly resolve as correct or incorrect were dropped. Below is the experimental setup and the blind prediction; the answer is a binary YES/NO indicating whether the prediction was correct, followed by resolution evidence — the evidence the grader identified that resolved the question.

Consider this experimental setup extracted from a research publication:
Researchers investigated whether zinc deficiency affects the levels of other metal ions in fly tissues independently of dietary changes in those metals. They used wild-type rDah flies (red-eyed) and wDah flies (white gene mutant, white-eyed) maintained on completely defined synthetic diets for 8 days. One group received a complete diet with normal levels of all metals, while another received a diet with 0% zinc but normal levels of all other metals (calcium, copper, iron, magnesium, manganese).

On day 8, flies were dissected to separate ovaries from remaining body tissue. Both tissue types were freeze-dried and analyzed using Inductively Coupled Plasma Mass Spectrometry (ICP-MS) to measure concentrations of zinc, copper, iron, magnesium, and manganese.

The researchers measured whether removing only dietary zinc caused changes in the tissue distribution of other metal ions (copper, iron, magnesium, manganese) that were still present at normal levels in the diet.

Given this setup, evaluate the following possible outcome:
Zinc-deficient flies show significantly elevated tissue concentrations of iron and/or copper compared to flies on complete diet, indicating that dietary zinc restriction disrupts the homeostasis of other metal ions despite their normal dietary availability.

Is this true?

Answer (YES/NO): YES